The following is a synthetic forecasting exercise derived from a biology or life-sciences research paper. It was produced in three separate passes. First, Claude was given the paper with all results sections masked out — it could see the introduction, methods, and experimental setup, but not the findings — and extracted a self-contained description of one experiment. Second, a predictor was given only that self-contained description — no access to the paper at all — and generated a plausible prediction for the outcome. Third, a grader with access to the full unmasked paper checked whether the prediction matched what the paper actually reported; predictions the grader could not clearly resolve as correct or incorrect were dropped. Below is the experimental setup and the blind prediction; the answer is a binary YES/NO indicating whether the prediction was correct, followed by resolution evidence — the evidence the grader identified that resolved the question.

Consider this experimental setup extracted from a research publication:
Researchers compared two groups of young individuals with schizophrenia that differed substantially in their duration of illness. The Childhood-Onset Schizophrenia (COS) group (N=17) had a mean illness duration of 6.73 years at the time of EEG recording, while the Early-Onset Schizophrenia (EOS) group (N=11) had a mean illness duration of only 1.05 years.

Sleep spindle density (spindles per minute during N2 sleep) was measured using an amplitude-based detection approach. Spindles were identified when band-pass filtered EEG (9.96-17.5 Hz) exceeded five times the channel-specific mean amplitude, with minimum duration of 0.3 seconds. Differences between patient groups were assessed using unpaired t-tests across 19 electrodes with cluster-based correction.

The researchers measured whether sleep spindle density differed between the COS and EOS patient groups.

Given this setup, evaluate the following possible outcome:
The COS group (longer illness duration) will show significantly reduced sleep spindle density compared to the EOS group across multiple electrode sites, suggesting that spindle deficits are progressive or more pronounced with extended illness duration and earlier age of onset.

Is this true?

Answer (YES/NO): YES